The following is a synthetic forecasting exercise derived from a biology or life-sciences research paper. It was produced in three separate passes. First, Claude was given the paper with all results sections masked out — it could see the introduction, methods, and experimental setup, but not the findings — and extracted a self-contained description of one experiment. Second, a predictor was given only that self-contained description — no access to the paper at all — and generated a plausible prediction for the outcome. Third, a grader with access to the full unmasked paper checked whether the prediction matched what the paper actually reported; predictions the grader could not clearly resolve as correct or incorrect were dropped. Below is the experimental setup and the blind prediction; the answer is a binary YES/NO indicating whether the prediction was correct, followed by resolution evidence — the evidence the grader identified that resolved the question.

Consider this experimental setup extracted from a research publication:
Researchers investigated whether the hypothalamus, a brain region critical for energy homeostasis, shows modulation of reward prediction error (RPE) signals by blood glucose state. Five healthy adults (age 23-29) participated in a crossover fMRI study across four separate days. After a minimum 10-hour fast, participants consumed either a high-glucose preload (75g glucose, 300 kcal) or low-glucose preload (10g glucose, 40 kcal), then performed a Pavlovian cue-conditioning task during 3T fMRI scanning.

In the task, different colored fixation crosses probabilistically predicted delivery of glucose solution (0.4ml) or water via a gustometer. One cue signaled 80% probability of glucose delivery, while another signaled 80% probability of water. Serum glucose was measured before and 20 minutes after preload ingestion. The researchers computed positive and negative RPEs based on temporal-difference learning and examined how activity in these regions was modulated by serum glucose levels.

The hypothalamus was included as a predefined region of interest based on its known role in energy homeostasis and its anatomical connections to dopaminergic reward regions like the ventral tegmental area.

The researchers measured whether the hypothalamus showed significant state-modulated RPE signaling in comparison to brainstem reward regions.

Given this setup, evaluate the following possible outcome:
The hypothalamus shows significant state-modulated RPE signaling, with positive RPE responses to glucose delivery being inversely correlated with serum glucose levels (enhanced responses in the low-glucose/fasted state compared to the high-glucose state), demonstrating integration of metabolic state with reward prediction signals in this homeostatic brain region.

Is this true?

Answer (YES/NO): NO